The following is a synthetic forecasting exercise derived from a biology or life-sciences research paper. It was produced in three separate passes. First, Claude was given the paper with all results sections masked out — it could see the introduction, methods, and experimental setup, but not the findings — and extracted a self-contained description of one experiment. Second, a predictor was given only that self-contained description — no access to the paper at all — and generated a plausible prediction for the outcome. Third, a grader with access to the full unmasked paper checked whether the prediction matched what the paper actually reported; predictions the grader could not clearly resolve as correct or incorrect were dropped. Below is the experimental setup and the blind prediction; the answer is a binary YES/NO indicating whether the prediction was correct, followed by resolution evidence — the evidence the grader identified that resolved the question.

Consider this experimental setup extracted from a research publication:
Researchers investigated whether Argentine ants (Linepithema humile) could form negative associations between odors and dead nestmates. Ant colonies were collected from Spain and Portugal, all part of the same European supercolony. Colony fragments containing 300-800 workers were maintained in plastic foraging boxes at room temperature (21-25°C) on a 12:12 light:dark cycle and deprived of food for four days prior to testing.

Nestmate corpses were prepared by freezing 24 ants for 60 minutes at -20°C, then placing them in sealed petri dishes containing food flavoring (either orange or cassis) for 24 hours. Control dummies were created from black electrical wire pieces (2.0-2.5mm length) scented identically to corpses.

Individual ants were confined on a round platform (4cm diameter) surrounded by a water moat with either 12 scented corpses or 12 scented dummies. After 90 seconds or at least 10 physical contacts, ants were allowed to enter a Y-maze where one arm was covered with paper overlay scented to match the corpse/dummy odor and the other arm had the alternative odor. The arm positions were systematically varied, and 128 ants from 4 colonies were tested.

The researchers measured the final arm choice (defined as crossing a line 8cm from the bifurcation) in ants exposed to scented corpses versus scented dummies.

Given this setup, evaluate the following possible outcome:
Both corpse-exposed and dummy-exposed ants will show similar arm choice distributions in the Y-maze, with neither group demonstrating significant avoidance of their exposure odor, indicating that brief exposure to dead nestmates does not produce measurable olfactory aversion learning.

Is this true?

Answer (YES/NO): NO